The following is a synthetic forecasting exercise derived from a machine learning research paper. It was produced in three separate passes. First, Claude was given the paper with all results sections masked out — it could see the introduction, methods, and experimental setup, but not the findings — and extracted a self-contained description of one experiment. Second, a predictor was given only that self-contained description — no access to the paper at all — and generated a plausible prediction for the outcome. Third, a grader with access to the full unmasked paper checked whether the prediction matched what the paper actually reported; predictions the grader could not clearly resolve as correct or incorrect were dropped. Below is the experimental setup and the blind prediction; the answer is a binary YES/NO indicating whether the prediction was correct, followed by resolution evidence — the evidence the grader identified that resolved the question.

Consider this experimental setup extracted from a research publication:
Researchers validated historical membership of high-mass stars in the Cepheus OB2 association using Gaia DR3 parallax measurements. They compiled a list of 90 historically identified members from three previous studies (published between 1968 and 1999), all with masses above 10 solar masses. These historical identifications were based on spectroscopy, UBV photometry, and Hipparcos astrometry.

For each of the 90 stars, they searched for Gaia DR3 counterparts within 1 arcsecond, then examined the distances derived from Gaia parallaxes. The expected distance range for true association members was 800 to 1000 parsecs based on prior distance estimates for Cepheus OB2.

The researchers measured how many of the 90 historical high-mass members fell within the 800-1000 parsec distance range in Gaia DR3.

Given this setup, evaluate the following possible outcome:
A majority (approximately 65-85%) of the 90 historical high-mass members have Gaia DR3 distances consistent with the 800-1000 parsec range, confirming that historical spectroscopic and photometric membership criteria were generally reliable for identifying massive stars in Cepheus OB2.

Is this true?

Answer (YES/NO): NO